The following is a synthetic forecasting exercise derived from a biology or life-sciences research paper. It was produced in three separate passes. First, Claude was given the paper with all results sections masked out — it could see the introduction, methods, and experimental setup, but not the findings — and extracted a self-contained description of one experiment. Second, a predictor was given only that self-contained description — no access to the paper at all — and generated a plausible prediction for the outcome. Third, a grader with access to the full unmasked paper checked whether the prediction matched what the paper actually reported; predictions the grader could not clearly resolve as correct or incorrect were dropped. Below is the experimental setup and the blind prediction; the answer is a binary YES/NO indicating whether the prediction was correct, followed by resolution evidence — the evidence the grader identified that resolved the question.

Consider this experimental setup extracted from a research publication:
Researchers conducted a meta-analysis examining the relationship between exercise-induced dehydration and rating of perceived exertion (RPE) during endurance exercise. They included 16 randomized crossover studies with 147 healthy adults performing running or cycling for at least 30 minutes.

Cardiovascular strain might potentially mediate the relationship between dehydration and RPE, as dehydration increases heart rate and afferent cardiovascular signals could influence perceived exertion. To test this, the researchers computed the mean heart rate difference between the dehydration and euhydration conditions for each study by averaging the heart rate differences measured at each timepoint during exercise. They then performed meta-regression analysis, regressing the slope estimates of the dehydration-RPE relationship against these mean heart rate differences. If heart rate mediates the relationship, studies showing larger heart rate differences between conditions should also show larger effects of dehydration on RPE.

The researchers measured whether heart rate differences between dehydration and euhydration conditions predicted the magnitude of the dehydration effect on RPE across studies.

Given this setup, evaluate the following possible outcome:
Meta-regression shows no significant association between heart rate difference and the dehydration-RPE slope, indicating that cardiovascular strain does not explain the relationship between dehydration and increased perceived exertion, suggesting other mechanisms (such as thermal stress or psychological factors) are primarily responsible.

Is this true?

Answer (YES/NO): YES